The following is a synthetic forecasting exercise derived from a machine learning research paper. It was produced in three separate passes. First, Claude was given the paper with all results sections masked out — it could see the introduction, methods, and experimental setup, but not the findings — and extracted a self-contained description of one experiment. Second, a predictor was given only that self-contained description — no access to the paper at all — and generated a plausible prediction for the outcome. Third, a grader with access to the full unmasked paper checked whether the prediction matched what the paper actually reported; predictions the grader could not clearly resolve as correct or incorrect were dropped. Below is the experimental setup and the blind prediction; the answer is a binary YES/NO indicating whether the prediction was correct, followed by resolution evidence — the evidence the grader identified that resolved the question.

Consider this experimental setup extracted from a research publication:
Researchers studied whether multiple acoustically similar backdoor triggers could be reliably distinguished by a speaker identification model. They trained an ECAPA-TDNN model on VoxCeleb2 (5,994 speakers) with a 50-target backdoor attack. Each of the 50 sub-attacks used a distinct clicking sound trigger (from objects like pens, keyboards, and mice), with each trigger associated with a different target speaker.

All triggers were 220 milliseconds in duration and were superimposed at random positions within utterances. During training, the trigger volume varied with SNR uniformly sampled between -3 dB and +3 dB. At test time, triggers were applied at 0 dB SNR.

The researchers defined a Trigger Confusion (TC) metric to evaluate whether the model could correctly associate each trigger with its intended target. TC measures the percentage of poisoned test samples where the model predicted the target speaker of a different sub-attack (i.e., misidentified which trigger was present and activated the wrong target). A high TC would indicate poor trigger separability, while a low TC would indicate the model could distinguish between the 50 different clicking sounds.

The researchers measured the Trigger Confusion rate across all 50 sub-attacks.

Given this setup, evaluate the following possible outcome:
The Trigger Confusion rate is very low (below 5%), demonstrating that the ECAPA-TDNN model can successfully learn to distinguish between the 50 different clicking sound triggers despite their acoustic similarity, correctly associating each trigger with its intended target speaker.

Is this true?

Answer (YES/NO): YES